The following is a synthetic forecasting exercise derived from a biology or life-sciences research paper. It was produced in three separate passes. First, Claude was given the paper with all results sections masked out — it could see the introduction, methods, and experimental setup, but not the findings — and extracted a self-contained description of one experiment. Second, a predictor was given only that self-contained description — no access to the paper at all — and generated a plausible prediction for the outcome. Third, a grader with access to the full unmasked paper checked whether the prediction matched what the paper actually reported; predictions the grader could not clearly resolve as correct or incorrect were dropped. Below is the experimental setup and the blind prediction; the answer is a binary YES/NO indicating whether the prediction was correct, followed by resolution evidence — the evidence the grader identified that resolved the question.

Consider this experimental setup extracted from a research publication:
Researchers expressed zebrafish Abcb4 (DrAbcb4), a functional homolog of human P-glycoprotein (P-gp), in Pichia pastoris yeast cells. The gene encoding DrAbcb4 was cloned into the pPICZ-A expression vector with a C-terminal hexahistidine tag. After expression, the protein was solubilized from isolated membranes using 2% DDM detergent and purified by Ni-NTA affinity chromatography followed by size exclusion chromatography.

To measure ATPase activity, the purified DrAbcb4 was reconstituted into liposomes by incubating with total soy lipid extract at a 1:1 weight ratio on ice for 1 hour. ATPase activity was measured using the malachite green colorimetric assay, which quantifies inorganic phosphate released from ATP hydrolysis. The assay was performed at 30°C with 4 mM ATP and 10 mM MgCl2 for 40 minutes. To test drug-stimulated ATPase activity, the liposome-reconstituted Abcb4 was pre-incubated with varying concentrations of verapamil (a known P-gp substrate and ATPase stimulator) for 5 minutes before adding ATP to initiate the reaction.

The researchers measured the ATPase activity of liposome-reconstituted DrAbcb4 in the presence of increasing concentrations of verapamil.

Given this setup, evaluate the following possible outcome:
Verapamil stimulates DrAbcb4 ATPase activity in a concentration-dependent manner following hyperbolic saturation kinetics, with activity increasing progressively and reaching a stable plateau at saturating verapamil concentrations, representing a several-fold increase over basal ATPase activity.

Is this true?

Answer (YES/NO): NO